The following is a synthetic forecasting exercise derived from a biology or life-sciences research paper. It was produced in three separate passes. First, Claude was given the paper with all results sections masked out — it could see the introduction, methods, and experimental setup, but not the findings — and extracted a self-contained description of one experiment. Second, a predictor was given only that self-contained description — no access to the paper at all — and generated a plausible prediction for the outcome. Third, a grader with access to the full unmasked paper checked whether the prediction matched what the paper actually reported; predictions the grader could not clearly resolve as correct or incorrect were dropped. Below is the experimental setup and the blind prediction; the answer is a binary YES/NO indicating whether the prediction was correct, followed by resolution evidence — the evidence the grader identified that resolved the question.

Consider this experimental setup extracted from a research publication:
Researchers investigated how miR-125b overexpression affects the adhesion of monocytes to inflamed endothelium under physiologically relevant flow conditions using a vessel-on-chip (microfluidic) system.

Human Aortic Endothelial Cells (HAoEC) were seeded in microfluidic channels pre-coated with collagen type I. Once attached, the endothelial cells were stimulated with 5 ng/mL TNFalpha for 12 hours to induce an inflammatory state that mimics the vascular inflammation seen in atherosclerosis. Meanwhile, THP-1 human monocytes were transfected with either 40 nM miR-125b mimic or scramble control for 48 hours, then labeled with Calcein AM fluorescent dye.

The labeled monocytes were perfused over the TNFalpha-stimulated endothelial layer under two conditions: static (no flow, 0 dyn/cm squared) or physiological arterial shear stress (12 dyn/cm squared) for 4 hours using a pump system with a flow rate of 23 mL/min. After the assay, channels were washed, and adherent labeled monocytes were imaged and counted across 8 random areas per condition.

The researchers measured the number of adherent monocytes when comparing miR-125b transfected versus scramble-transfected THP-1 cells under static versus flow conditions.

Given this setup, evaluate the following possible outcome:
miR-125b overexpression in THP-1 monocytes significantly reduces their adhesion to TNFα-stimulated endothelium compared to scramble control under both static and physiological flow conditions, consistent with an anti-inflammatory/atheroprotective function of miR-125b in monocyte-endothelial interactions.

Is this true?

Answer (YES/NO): NO